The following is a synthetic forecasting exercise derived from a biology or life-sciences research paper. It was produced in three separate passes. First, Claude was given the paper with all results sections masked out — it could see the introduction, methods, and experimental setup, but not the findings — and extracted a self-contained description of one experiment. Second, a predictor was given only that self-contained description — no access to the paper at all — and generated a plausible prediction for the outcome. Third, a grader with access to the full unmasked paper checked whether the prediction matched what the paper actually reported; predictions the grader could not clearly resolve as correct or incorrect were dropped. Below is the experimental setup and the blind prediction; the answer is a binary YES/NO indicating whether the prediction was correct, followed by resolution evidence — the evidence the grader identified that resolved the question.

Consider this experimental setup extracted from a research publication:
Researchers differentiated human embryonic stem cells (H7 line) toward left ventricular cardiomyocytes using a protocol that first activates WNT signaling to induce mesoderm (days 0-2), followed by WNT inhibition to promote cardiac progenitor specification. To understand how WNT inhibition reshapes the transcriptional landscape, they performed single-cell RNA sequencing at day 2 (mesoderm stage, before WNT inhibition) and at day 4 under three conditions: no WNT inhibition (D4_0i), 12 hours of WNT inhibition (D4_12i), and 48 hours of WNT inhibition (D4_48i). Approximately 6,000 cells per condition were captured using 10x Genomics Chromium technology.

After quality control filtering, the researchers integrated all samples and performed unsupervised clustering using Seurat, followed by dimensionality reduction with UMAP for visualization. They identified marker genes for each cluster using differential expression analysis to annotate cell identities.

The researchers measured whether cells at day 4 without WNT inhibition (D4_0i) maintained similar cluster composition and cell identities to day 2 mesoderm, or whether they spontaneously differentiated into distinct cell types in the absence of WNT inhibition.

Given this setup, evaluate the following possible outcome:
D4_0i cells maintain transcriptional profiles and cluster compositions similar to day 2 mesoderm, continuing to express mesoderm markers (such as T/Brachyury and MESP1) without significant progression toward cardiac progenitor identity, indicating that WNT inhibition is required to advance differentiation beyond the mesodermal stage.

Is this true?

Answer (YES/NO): NO